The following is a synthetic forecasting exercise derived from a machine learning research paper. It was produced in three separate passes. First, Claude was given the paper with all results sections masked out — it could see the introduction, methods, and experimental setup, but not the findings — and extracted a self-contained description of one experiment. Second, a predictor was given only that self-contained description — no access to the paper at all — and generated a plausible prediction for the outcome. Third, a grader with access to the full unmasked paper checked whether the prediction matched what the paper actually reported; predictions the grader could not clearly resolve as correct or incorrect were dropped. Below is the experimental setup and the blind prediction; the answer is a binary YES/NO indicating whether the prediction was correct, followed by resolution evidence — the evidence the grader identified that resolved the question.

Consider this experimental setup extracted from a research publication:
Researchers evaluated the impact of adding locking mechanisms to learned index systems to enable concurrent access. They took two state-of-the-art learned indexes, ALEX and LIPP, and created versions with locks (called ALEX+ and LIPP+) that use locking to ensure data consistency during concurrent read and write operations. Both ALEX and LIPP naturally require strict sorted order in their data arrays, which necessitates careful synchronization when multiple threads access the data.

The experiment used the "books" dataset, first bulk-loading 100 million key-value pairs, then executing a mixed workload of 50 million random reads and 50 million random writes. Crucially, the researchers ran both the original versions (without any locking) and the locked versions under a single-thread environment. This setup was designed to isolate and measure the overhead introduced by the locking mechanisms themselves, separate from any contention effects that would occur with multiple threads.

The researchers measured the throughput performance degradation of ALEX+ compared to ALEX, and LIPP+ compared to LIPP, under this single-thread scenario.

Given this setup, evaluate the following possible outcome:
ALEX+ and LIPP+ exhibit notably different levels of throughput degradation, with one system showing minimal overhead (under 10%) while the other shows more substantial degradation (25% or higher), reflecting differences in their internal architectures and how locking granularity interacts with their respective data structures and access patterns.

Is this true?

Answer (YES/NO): NO